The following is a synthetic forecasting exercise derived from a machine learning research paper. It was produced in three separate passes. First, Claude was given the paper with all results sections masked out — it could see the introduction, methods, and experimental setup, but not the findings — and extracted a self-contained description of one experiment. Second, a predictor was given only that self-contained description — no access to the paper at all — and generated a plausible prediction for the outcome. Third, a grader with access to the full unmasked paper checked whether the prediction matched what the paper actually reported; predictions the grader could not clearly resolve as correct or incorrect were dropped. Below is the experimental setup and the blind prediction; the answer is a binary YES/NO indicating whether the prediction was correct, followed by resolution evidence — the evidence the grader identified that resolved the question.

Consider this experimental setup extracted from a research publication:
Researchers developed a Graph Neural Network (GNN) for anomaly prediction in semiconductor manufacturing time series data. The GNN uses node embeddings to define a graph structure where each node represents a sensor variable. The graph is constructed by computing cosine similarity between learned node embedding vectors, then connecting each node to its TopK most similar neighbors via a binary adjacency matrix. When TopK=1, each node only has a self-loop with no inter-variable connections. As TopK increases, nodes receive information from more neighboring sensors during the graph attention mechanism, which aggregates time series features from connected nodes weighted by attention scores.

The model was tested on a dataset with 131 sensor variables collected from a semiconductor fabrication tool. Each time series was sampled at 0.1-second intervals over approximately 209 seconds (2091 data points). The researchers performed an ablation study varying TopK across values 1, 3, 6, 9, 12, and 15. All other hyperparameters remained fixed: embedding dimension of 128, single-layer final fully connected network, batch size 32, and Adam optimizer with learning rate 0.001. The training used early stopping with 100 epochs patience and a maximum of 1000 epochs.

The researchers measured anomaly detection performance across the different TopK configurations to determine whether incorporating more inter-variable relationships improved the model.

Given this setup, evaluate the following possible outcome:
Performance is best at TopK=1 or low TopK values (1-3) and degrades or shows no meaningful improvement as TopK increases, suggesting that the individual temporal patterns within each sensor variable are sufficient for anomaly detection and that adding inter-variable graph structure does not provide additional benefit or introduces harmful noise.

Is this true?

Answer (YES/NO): YES